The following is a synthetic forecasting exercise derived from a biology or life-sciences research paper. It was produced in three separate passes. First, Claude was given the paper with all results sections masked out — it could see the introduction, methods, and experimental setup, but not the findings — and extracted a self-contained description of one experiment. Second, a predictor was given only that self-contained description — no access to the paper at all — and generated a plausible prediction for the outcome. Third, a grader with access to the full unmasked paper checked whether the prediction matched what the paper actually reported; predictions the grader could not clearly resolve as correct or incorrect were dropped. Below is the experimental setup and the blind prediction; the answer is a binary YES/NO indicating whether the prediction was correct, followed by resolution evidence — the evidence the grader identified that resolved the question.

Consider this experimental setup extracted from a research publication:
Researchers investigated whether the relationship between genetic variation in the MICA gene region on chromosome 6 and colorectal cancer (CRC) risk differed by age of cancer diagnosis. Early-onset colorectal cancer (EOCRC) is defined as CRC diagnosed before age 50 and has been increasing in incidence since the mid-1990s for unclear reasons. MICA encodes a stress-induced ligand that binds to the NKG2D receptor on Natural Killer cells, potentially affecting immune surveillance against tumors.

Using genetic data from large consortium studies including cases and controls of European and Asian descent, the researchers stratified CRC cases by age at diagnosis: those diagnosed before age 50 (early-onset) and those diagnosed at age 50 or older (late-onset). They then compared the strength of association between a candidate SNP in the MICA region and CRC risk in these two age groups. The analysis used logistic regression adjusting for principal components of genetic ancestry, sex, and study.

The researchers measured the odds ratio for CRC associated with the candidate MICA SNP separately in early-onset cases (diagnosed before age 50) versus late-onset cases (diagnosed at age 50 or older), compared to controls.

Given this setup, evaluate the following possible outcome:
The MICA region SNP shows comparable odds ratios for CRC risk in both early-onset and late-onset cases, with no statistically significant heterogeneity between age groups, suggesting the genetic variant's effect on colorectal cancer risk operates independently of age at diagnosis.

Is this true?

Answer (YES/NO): NO